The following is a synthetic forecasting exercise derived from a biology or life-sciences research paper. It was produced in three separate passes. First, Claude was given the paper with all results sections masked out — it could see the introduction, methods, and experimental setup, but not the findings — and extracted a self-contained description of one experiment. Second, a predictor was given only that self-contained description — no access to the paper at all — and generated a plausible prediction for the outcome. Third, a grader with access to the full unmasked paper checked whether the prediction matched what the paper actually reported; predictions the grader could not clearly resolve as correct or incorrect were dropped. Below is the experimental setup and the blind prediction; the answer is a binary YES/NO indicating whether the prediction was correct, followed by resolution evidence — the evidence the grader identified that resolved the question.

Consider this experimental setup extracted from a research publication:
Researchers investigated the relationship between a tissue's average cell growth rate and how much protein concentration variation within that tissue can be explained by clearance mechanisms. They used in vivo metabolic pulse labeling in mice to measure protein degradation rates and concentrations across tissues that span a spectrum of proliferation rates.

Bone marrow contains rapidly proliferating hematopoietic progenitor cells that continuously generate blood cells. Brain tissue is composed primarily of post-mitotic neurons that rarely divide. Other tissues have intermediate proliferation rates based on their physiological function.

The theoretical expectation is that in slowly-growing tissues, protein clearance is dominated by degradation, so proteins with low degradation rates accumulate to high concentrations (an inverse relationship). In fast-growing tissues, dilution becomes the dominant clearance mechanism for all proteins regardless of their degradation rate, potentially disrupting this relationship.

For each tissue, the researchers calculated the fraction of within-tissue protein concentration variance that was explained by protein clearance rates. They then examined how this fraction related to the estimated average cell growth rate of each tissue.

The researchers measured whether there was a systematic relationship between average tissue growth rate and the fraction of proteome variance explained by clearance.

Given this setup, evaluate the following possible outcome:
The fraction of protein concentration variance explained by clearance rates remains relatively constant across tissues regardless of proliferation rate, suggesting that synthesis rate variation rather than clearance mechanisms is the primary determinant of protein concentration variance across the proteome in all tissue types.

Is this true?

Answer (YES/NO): NO